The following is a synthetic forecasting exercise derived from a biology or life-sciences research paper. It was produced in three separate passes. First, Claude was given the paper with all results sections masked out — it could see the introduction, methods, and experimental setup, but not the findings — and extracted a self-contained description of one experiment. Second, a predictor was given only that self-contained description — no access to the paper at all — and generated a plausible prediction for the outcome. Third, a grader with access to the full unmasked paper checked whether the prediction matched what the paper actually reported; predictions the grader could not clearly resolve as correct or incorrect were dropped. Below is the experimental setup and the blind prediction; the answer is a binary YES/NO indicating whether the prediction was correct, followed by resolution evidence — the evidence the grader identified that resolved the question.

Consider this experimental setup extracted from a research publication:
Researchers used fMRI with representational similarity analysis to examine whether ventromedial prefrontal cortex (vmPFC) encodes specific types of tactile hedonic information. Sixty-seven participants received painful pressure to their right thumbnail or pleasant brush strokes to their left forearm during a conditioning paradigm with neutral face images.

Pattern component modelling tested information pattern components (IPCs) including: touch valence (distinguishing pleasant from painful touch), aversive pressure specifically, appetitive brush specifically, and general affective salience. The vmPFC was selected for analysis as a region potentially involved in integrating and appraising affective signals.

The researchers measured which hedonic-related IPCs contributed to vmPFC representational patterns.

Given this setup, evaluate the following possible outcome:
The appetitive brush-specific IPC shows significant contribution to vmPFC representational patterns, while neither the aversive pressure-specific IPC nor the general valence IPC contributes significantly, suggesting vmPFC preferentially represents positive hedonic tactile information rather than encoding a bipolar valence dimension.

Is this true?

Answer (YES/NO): NO